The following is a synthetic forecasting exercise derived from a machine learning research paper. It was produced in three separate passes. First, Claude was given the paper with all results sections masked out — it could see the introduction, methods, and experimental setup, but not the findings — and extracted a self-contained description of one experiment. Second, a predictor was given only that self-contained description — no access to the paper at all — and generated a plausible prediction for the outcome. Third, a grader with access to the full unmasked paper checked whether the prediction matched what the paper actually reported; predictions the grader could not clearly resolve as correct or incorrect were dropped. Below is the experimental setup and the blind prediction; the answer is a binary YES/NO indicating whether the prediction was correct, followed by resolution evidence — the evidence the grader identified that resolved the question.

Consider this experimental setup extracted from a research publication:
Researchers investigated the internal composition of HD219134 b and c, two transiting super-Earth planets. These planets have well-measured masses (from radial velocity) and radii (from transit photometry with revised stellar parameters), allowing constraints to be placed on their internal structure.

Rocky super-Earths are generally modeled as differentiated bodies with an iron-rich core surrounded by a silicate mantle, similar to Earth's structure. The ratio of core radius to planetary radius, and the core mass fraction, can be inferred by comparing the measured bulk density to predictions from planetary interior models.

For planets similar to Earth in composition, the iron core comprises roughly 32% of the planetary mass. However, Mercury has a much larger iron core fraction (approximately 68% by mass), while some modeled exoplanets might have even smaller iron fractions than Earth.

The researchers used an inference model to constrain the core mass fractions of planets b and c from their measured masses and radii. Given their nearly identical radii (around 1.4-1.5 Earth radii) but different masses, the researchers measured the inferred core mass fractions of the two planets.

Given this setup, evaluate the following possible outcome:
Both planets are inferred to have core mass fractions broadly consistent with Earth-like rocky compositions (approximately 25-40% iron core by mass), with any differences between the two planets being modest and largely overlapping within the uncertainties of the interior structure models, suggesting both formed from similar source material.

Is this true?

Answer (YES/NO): YES